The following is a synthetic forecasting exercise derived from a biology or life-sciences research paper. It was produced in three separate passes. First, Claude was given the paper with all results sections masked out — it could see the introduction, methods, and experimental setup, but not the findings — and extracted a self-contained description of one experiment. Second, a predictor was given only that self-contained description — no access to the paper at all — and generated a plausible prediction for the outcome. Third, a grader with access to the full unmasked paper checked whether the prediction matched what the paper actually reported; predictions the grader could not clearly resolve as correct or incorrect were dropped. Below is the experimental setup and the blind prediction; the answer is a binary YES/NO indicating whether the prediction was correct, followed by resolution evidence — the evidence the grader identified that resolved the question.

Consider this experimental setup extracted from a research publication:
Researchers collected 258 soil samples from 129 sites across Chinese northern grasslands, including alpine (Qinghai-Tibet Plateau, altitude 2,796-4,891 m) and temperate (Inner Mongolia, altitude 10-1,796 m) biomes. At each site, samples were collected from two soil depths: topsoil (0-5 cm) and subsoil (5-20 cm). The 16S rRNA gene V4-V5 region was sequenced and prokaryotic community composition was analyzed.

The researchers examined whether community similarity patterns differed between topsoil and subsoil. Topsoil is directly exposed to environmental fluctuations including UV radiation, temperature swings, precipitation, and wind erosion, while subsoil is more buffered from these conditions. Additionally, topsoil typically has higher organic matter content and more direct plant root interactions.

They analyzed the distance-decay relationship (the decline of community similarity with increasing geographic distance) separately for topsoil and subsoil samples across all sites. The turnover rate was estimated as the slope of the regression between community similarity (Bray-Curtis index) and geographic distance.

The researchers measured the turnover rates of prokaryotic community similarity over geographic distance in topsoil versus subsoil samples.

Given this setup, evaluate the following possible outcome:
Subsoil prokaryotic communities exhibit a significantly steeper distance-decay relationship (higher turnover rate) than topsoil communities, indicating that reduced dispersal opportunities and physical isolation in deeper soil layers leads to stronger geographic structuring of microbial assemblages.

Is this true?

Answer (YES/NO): NO